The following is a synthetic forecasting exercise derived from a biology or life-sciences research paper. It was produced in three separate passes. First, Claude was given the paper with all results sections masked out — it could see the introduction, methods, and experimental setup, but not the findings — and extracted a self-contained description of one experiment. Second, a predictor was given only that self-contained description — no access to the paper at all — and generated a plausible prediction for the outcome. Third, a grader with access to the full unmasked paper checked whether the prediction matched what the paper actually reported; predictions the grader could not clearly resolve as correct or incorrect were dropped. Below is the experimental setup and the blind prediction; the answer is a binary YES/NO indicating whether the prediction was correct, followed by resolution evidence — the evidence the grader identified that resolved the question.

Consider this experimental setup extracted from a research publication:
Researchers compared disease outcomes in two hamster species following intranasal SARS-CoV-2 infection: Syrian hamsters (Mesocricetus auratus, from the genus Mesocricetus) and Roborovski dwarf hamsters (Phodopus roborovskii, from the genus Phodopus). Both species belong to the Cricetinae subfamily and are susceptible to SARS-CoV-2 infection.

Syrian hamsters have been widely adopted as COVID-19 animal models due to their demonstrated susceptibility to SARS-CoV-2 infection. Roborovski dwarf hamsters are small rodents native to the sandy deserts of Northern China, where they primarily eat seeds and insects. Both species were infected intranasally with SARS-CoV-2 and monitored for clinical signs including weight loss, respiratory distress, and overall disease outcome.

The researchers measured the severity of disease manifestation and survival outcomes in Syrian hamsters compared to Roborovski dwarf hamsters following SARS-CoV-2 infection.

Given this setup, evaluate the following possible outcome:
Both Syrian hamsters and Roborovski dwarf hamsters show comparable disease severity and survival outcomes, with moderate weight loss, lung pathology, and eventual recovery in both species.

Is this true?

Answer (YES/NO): NO